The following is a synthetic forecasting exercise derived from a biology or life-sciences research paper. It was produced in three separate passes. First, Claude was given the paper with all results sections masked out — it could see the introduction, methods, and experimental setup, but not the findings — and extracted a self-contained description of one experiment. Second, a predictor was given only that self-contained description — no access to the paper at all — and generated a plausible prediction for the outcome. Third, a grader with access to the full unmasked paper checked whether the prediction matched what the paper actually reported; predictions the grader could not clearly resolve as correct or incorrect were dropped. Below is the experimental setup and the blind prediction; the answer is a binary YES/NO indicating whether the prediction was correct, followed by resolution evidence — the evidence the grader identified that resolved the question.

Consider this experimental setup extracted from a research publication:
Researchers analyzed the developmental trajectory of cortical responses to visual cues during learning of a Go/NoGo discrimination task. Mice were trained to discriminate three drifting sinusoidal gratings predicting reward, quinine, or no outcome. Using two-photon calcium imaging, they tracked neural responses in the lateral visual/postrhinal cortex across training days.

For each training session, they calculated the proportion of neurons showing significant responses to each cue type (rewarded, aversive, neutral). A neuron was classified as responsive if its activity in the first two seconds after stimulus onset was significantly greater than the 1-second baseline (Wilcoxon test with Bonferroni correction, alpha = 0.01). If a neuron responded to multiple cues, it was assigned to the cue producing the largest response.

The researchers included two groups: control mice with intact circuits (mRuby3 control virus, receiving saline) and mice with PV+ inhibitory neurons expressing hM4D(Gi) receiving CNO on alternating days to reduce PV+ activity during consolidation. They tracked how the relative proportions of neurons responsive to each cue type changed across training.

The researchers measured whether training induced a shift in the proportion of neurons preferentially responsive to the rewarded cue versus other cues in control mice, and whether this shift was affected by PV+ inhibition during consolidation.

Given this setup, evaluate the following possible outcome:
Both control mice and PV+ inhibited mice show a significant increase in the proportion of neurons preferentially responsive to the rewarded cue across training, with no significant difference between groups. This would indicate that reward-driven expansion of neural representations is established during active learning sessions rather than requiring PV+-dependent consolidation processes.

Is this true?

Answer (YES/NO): NO